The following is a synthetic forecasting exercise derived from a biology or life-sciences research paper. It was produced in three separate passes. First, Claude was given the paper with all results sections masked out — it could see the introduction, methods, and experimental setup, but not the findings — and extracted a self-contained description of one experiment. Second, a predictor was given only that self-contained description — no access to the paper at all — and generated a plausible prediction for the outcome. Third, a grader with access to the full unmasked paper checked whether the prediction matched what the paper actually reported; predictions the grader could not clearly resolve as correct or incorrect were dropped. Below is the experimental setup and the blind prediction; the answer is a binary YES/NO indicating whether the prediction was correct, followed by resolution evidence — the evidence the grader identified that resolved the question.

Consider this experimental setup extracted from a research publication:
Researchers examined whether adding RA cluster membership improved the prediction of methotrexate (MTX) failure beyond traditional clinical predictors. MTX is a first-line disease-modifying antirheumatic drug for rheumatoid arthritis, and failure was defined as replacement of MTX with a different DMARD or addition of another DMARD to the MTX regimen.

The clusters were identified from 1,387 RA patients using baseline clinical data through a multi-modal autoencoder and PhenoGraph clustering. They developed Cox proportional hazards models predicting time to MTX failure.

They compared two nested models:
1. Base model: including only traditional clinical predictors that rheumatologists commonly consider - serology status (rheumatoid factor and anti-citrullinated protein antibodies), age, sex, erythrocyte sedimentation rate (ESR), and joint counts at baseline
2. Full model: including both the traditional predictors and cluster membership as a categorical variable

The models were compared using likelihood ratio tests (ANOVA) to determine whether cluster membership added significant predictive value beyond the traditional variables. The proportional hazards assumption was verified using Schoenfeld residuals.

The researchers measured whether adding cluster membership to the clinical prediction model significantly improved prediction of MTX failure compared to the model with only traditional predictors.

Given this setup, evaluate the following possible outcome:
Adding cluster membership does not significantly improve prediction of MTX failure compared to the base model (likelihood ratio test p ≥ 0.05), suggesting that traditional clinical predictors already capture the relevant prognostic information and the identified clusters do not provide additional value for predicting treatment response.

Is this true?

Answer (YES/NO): NO